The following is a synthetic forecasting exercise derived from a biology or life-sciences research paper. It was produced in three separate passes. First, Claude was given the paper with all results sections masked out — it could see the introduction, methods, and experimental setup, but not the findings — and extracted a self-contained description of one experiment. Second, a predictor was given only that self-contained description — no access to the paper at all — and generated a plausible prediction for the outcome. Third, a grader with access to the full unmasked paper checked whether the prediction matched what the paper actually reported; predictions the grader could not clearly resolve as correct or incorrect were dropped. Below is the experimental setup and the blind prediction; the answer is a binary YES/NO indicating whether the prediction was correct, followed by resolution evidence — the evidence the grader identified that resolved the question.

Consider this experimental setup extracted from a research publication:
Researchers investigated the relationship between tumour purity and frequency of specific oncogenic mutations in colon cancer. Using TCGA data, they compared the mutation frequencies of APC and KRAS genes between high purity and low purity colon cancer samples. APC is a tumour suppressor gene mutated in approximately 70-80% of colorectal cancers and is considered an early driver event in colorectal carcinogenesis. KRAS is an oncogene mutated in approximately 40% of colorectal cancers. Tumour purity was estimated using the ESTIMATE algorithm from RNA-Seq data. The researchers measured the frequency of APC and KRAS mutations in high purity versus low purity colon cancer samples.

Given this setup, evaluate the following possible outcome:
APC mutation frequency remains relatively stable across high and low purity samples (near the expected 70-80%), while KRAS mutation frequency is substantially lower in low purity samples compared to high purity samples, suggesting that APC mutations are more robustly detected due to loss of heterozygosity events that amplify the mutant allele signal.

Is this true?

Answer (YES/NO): NO